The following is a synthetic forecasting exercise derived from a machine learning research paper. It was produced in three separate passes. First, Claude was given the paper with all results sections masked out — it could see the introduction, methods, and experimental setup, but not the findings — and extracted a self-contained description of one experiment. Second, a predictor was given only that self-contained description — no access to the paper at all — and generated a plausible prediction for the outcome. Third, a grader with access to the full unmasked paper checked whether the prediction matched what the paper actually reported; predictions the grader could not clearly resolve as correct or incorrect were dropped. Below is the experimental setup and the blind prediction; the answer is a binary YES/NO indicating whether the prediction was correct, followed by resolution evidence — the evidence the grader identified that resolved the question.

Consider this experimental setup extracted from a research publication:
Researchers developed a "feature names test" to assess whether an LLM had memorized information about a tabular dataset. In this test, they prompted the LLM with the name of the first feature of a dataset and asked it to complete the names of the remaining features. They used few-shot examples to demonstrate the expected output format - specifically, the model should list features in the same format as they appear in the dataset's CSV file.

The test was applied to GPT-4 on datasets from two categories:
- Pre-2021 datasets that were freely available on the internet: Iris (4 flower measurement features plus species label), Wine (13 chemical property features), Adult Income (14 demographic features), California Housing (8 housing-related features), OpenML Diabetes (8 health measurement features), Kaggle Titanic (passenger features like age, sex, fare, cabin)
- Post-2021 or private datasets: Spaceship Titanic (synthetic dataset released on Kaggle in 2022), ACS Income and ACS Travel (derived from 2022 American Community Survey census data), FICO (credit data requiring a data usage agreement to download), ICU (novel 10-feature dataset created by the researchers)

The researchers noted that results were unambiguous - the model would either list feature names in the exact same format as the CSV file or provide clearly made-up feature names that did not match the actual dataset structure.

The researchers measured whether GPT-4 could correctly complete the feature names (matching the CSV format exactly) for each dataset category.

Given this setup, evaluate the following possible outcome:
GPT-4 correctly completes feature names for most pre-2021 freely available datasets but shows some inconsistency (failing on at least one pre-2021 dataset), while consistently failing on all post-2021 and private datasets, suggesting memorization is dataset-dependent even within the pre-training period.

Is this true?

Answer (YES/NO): NO